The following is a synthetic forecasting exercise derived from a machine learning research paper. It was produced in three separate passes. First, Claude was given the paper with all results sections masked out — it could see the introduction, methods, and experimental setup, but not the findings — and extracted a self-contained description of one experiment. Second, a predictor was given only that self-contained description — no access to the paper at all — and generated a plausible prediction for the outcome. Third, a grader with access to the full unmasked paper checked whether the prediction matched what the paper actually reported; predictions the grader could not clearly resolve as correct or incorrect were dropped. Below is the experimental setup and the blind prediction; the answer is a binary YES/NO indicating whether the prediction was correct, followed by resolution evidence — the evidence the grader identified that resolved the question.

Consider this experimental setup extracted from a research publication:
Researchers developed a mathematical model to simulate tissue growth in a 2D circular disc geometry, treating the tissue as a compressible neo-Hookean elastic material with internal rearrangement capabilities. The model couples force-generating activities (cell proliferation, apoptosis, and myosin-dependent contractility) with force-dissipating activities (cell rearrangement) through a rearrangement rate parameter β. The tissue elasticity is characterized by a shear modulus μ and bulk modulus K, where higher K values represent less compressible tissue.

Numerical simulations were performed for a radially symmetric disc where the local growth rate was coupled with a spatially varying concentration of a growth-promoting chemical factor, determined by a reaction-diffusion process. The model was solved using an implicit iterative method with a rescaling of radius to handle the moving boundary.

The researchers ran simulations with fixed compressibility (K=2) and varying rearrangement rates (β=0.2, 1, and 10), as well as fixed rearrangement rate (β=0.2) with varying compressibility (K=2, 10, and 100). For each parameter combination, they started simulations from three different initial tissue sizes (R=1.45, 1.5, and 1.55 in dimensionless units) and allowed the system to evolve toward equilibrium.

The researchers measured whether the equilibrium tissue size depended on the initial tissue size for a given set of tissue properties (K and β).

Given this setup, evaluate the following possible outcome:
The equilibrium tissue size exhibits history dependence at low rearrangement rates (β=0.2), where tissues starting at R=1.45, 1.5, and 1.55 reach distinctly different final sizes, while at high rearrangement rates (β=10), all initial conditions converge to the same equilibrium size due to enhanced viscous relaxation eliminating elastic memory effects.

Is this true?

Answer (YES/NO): NO